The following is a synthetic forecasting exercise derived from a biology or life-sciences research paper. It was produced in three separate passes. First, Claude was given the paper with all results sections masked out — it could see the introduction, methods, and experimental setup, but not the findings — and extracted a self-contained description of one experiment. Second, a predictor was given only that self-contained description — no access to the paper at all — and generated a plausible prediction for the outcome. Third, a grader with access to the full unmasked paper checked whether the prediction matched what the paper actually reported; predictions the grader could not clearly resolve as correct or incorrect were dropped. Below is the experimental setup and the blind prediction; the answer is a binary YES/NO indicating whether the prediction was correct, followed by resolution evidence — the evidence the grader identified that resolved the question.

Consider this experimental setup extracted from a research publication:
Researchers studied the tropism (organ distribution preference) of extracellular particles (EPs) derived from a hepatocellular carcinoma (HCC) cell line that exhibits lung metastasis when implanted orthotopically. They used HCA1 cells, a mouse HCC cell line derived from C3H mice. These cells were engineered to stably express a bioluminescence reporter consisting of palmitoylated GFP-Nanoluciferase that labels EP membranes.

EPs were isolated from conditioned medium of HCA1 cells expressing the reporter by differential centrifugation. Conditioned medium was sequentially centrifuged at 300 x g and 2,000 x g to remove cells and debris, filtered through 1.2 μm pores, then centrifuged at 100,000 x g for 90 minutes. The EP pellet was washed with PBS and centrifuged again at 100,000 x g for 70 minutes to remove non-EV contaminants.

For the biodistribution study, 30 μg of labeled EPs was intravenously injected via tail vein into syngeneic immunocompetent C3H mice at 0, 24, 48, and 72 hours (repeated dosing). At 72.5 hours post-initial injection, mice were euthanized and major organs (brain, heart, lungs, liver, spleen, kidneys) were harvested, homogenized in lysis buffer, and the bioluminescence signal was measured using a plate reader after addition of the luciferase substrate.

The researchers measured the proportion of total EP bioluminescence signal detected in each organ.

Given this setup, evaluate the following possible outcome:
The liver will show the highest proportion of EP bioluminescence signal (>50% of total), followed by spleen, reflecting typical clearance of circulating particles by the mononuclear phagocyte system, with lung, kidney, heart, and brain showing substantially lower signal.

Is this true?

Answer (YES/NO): NO